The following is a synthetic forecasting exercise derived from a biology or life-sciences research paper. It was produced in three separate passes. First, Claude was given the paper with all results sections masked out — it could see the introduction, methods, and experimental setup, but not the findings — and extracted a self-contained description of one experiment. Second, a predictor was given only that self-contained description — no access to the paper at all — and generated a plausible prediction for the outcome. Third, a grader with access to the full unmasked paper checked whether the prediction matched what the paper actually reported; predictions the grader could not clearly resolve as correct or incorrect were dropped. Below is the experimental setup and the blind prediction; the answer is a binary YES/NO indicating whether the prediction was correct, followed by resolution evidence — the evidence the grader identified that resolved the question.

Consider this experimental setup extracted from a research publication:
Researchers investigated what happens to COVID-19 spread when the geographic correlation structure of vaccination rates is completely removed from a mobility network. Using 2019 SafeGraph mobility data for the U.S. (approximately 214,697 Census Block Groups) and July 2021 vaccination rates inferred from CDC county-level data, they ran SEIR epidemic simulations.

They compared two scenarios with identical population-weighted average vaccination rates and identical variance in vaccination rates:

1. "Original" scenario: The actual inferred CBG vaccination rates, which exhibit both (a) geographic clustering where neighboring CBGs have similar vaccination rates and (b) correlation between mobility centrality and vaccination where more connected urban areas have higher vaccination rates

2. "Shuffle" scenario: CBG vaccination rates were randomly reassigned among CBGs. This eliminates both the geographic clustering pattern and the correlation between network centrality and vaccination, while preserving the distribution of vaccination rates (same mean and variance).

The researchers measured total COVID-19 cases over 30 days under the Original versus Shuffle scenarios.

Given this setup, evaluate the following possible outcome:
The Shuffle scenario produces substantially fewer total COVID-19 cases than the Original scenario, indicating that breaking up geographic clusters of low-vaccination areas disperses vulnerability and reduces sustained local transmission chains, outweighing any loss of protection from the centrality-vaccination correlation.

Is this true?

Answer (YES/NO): YES